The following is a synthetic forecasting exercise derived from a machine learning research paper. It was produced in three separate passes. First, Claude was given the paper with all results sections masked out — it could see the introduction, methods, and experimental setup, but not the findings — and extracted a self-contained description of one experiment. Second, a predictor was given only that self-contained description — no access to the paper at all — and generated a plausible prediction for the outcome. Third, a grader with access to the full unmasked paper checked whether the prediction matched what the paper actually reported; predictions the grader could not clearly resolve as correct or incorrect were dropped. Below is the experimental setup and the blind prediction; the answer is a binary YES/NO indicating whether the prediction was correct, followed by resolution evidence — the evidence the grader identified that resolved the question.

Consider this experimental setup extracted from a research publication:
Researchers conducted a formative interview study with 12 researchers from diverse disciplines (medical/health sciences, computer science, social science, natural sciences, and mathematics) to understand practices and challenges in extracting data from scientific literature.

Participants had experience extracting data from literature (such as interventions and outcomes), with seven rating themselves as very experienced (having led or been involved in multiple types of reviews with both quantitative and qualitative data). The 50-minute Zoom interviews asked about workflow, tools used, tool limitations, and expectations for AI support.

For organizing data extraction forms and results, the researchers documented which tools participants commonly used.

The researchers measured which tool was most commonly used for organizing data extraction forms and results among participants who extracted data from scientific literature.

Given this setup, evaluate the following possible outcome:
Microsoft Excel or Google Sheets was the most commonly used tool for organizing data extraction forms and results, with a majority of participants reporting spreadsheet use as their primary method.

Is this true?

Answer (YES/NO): YES